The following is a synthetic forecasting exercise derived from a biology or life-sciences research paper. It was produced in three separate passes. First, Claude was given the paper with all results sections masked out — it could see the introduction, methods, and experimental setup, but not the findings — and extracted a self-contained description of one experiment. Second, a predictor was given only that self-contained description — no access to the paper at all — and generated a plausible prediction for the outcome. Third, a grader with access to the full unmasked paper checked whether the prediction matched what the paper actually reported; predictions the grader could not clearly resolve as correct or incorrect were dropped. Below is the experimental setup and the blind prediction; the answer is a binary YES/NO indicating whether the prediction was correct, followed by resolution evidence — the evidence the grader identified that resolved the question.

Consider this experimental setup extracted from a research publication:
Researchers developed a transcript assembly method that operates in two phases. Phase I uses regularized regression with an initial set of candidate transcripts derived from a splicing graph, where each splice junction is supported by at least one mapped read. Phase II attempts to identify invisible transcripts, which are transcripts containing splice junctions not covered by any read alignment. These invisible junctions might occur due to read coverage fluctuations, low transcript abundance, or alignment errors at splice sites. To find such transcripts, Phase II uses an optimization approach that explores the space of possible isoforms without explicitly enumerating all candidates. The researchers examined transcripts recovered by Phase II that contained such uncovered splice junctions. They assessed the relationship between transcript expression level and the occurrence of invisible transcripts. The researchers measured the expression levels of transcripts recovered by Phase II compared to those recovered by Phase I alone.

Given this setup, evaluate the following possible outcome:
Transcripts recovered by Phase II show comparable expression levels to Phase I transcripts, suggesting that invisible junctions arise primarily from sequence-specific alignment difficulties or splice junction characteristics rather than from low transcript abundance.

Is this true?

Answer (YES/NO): NO